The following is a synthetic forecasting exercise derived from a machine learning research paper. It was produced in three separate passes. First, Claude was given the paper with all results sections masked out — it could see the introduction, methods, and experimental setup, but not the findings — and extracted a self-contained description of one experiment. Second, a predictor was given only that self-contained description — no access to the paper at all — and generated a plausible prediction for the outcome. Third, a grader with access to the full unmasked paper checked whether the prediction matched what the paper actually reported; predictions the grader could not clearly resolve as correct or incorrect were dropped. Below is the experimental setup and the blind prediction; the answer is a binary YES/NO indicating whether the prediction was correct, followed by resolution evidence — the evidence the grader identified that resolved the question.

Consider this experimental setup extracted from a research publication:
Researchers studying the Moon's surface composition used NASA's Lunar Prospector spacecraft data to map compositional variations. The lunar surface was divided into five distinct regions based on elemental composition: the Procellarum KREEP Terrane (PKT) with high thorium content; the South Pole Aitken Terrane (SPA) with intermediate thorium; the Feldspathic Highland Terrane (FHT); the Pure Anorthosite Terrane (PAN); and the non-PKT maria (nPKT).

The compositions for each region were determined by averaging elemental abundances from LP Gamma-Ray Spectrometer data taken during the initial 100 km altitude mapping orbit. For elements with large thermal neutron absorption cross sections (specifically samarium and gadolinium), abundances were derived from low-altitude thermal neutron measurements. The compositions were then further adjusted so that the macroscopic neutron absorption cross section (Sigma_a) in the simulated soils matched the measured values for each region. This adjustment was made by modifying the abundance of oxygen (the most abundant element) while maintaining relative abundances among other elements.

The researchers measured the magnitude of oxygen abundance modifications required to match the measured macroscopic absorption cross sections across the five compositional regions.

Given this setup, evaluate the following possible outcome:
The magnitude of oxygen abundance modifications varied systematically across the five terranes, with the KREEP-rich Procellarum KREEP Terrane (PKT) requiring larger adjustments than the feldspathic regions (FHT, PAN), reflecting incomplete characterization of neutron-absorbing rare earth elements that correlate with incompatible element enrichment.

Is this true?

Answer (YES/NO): YES